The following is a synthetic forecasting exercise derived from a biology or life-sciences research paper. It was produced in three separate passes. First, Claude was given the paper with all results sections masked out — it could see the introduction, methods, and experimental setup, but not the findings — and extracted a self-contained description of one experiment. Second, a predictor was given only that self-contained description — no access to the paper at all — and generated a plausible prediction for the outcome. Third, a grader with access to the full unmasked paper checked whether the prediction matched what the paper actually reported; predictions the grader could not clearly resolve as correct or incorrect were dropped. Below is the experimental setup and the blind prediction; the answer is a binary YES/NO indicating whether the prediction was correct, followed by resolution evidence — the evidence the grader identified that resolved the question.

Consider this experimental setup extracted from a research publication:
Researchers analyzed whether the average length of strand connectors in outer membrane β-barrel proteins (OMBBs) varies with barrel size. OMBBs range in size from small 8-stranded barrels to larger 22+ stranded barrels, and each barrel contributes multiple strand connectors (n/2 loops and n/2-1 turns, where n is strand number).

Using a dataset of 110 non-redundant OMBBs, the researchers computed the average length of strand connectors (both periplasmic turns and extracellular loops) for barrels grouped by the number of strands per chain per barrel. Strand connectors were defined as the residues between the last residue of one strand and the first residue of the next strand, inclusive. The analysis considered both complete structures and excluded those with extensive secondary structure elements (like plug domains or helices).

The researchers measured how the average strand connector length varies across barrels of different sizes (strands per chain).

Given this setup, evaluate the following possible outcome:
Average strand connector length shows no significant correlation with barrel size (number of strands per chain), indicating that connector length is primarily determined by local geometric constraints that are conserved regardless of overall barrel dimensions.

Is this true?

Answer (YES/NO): NO